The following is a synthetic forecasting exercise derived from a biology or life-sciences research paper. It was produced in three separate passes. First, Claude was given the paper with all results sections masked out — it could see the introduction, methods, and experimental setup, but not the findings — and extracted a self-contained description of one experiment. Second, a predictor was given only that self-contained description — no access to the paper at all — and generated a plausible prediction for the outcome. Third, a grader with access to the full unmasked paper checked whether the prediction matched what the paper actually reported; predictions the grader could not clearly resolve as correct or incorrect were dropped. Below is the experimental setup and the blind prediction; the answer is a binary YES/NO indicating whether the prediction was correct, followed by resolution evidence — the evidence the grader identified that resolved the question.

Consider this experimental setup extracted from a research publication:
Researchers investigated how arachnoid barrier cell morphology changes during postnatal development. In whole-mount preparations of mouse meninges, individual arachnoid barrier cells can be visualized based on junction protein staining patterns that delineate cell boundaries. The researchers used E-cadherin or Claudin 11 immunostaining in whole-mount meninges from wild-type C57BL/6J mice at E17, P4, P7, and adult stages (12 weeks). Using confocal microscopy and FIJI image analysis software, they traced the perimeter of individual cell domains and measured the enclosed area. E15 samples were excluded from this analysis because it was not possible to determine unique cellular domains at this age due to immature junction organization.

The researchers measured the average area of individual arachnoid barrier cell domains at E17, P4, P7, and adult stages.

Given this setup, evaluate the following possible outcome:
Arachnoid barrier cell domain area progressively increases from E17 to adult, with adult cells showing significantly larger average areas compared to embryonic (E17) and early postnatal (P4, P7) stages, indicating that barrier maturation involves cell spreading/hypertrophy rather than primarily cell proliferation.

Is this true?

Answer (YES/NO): NO